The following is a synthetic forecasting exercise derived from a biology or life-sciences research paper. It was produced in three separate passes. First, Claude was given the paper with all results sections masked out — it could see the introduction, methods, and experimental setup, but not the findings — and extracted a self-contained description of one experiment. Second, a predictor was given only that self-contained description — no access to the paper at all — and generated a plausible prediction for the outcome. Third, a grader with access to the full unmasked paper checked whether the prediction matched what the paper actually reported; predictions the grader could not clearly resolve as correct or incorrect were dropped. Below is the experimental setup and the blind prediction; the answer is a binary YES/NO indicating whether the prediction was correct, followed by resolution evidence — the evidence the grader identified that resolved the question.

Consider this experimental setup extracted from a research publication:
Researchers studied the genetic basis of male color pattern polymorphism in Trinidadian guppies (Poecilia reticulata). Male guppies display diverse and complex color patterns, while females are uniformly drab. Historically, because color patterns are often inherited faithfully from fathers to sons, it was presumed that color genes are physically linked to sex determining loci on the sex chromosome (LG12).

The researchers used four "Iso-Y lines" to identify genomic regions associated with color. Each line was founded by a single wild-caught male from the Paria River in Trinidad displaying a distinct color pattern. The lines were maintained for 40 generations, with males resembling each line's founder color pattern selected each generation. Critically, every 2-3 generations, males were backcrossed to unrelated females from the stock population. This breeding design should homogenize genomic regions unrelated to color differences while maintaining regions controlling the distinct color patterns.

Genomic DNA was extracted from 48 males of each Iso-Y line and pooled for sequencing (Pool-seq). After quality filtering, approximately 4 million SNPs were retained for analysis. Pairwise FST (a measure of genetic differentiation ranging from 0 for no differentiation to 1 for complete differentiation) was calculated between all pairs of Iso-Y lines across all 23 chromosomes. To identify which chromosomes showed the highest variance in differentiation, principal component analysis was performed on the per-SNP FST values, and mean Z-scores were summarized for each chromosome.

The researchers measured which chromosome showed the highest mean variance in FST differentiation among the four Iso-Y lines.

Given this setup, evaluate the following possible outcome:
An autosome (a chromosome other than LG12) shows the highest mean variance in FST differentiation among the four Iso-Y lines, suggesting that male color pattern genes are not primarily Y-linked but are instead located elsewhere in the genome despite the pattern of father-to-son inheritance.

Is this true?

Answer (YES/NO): NO